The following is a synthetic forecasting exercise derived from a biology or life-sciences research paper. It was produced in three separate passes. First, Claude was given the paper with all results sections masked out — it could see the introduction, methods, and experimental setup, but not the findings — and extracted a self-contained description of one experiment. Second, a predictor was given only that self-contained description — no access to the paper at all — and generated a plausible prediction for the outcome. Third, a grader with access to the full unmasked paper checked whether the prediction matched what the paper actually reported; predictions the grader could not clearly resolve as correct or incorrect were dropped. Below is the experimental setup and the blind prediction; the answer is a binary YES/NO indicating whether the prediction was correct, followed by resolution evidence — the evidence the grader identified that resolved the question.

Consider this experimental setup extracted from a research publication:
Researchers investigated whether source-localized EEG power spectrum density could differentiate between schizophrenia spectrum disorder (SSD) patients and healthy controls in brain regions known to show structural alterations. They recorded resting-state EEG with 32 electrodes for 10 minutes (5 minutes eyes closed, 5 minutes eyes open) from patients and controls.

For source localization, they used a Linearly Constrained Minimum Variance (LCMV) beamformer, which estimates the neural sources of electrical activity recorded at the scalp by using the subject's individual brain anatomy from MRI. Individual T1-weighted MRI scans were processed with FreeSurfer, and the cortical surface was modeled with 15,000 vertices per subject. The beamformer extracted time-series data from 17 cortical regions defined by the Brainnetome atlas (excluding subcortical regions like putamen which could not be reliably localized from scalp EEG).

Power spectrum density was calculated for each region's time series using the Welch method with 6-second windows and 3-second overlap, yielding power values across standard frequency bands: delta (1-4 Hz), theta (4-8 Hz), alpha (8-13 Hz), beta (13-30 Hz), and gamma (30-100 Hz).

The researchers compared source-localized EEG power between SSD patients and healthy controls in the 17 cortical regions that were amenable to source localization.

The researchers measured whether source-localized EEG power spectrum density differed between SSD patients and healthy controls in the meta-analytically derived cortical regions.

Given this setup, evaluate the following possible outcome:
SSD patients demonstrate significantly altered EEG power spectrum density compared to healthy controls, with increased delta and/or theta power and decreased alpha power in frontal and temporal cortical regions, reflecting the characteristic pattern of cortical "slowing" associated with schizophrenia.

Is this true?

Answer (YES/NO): NO